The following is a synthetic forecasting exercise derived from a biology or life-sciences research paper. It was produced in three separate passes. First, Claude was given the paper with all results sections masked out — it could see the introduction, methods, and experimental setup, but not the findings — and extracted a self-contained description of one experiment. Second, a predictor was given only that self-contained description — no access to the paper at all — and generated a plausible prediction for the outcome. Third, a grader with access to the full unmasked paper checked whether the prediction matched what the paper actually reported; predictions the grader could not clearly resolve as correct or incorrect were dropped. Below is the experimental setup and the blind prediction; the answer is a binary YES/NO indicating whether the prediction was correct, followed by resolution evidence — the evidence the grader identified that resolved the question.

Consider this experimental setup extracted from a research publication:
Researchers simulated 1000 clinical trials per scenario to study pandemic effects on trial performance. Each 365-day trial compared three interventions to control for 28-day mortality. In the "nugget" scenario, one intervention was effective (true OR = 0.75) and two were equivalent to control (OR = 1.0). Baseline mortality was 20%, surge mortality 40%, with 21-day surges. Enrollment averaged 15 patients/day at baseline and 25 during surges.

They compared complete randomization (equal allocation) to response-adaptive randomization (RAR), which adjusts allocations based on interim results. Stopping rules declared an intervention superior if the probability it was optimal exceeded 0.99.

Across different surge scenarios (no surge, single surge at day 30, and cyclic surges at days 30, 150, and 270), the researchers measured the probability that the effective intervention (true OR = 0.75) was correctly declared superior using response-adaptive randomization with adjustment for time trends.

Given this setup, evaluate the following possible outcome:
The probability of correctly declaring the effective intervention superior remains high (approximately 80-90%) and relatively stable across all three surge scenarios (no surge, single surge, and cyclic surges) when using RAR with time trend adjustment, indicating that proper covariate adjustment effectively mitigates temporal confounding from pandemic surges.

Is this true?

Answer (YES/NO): NO